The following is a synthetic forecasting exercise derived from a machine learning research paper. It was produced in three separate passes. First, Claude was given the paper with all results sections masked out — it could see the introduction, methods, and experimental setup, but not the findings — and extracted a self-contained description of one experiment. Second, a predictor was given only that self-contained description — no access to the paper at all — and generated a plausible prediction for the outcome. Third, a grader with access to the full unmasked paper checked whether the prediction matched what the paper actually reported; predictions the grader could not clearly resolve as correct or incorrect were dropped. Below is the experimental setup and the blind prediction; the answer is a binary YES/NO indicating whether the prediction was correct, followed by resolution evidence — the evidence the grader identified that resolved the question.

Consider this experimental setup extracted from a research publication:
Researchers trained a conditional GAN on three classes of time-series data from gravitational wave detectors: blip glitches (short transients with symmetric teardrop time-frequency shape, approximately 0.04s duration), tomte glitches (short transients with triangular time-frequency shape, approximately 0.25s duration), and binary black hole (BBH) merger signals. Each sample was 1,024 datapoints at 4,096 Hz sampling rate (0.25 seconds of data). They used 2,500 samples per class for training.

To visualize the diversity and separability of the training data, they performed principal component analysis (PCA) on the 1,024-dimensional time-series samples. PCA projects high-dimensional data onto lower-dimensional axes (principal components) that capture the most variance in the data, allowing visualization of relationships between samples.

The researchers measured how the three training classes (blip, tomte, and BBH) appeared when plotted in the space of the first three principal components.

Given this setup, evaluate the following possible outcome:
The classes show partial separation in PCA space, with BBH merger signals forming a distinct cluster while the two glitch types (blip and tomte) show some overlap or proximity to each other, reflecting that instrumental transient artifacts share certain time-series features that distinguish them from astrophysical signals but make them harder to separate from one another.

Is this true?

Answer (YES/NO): NO